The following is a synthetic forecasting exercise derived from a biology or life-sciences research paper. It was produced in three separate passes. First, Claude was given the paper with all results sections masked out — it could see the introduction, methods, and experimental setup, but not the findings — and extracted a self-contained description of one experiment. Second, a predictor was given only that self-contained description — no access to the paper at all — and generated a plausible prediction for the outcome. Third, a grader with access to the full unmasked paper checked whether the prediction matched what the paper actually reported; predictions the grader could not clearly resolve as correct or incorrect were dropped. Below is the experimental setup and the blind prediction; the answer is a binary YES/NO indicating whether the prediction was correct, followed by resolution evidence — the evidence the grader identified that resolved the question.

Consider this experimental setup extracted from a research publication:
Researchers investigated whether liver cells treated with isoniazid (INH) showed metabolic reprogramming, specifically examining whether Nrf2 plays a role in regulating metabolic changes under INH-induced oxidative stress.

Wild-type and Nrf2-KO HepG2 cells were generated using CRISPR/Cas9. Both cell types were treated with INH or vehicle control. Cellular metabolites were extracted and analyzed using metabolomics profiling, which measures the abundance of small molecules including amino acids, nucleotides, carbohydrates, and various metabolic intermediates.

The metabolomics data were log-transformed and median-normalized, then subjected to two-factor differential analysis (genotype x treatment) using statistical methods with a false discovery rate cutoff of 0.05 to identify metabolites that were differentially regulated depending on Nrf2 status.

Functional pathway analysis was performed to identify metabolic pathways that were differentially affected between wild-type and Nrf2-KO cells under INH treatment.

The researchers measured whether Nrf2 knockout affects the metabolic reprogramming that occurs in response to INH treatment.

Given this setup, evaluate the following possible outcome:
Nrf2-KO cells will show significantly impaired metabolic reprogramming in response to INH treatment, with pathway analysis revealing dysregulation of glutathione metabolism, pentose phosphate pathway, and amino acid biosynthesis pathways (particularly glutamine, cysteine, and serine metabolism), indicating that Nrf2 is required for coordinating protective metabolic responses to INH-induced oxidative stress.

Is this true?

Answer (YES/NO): NO